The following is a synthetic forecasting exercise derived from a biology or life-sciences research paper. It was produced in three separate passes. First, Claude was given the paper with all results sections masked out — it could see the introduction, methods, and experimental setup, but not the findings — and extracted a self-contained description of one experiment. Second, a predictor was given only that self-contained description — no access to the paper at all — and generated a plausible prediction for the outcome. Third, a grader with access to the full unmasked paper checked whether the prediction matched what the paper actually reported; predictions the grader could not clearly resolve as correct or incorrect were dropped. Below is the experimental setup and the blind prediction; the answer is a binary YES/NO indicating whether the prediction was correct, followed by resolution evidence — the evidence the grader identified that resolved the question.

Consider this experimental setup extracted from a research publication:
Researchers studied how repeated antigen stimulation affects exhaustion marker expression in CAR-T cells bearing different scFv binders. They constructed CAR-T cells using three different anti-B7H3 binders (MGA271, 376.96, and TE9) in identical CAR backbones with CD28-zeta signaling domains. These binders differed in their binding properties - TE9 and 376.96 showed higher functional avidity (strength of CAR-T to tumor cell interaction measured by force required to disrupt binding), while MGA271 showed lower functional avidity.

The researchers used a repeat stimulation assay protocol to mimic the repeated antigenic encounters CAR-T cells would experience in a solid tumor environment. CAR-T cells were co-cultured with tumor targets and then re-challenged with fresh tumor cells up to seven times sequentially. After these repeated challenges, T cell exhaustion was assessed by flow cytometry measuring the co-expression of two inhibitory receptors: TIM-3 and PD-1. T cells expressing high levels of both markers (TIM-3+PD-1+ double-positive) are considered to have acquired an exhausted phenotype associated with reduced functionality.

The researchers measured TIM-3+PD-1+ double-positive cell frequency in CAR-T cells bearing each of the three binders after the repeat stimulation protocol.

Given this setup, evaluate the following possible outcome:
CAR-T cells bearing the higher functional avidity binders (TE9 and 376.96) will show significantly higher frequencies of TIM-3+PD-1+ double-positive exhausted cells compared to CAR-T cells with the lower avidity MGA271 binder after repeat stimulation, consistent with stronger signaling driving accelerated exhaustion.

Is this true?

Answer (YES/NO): NO